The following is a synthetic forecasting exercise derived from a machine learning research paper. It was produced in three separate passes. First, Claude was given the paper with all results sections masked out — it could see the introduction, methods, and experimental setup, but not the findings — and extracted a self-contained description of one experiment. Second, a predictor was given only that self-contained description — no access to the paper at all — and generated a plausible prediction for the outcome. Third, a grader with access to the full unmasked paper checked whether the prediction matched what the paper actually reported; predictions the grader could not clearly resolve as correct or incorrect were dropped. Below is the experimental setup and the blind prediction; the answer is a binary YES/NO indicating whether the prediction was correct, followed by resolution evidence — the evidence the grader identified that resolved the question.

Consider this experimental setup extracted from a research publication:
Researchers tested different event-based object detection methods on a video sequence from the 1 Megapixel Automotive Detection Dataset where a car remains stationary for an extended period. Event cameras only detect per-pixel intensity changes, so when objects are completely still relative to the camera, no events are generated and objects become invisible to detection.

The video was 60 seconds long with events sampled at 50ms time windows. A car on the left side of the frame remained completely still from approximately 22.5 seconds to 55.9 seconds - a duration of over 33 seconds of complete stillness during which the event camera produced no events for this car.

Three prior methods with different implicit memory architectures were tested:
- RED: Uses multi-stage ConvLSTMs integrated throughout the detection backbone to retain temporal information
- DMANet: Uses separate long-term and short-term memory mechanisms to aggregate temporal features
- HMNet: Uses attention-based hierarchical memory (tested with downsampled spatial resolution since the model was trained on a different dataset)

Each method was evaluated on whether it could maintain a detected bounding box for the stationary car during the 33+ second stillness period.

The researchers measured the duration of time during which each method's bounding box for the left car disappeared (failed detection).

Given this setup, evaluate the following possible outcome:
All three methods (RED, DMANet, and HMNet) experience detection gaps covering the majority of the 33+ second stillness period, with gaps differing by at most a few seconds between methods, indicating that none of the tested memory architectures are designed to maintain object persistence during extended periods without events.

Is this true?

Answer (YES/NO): NO